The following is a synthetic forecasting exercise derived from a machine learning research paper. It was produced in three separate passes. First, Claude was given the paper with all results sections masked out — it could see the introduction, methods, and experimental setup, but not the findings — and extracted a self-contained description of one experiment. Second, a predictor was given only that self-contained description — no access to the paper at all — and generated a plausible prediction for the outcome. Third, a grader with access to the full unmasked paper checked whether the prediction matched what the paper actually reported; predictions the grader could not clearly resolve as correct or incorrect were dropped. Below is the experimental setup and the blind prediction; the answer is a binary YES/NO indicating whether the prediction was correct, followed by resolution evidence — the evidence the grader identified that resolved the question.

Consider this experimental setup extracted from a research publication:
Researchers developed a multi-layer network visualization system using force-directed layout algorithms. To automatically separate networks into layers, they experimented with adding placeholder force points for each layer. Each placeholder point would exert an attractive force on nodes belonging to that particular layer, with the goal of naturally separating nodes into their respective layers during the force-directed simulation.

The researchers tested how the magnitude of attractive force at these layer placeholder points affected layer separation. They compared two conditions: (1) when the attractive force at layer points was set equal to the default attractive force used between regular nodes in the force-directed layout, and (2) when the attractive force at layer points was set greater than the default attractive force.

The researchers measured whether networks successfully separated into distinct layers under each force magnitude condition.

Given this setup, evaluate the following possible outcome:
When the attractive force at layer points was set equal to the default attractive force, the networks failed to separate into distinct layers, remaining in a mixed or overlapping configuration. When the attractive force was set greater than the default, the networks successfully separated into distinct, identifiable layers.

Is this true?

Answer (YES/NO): YES